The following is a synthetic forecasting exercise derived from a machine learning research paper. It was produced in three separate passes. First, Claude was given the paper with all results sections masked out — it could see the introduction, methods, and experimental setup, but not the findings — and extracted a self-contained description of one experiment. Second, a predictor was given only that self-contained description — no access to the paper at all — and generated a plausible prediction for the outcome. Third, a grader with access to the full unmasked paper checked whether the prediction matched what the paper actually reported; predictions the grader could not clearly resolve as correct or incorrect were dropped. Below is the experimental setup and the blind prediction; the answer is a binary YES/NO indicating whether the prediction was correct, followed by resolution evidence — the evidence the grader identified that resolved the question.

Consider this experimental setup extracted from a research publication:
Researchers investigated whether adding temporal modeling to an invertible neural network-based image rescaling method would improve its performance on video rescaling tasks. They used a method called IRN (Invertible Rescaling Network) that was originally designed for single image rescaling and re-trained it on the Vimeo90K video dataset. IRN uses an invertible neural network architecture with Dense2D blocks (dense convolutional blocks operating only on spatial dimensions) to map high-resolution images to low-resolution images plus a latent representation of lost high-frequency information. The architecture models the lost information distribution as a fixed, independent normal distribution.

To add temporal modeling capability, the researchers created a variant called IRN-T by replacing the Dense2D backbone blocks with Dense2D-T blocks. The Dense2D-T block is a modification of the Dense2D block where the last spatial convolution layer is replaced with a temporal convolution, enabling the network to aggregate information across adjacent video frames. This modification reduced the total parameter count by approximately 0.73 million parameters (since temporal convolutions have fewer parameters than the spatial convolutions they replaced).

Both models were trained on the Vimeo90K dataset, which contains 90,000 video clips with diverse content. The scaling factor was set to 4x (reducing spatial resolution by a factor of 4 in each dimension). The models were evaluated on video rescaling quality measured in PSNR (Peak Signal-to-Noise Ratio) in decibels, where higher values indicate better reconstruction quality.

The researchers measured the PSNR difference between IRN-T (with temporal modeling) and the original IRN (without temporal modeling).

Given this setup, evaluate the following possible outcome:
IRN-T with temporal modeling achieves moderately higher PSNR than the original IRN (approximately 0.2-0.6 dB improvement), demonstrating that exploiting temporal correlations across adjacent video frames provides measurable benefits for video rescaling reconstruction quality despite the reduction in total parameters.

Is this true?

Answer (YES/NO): NO